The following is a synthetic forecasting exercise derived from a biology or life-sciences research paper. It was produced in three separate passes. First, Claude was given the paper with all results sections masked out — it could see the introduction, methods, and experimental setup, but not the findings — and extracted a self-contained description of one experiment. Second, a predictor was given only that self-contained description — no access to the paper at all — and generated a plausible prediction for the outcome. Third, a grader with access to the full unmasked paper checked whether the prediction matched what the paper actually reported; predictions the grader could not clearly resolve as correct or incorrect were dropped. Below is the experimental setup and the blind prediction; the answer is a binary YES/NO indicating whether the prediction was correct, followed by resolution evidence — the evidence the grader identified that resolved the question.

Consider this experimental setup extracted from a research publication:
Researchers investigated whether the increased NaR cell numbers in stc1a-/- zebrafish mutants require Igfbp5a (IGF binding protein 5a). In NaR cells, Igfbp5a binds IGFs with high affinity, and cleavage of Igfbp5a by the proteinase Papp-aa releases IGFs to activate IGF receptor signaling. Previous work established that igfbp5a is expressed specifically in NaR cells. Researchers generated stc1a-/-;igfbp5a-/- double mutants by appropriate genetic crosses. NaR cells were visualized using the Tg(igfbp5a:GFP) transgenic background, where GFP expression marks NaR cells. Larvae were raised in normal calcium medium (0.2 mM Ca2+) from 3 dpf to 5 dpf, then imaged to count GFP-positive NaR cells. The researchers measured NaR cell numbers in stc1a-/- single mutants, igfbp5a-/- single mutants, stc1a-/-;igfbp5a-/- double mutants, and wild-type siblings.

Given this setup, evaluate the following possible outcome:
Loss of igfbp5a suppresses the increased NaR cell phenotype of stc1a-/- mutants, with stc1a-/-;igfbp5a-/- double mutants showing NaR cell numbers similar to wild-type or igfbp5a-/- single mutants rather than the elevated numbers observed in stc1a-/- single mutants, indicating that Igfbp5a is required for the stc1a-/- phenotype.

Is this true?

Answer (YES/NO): YES